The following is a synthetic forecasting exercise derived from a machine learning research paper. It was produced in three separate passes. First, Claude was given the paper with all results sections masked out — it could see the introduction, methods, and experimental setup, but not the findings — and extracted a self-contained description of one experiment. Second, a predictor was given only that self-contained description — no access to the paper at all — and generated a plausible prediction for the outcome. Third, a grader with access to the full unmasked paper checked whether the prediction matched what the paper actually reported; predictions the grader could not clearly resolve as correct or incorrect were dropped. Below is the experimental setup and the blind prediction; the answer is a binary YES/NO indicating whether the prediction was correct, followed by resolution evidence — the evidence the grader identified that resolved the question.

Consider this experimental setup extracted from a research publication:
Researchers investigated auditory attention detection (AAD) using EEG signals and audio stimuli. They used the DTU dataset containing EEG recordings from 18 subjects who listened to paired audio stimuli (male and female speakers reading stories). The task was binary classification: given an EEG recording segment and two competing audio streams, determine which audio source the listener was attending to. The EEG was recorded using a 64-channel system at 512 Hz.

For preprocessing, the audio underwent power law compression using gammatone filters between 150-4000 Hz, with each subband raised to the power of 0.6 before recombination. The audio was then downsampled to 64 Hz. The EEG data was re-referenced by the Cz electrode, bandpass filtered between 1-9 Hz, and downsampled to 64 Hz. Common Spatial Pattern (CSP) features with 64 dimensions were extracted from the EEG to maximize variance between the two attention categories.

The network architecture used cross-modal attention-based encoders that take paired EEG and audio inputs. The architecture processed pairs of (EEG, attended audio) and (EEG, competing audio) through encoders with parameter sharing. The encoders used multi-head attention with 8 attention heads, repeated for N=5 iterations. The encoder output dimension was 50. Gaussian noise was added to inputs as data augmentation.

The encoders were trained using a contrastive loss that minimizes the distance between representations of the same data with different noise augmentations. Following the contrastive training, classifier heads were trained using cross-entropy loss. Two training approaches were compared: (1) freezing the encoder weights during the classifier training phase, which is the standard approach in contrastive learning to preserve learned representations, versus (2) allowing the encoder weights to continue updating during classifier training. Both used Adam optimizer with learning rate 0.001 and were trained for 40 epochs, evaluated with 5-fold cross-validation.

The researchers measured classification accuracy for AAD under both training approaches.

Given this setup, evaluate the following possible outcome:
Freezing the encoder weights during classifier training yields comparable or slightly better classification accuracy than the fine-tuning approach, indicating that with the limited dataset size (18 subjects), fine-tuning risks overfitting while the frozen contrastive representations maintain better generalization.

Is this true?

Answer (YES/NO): NO